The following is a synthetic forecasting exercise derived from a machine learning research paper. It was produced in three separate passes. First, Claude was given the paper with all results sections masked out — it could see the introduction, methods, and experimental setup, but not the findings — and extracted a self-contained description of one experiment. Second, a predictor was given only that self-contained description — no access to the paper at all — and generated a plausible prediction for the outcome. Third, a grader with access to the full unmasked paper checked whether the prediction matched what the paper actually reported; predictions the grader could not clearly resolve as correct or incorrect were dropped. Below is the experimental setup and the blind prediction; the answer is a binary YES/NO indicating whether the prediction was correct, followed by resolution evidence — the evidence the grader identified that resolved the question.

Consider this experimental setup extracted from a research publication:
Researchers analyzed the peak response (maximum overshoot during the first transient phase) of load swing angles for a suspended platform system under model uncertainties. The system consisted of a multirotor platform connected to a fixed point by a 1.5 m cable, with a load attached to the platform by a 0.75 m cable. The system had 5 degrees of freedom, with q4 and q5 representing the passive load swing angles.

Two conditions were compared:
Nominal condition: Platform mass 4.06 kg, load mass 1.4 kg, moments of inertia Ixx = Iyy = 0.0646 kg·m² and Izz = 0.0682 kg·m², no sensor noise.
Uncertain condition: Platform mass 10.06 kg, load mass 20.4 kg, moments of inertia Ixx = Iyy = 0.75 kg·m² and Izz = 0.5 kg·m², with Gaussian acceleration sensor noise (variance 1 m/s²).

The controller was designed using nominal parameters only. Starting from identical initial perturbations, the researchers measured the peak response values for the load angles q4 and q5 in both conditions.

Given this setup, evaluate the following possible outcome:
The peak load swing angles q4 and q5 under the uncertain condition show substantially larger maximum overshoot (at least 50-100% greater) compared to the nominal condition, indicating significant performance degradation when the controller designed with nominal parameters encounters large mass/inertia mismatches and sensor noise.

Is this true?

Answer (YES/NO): YES